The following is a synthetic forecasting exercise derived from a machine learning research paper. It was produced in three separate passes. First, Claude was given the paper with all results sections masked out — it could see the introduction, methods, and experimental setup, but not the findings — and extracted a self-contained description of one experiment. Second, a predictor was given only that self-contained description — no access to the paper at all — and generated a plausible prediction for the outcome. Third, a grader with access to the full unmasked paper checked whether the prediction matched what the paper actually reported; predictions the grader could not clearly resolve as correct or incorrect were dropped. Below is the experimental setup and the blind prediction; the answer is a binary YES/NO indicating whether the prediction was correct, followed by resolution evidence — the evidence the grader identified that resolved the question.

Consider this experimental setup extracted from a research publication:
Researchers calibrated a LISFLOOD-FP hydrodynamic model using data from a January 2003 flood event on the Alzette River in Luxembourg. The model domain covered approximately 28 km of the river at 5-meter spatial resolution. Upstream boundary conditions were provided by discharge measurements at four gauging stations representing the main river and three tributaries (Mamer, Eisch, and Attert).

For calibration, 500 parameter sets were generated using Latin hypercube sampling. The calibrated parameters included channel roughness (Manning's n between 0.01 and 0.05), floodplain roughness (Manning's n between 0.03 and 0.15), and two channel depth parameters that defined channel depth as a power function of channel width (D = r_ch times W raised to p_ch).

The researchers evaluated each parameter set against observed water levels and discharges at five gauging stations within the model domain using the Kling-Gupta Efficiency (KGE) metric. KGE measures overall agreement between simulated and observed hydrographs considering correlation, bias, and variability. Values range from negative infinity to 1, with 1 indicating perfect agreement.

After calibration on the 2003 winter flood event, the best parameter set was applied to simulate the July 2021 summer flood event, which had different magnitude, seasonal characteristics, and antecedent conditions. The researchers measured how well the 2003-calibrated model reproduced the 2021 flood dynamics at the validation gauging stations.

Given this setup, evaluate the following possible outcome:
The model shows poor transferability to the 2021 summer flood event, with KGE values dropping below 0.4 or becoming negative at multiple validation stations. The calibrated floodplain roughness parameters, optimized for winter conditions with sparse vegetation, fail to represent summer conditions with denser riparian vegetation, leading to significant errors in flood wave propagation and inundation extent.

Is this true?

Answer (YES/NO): NO